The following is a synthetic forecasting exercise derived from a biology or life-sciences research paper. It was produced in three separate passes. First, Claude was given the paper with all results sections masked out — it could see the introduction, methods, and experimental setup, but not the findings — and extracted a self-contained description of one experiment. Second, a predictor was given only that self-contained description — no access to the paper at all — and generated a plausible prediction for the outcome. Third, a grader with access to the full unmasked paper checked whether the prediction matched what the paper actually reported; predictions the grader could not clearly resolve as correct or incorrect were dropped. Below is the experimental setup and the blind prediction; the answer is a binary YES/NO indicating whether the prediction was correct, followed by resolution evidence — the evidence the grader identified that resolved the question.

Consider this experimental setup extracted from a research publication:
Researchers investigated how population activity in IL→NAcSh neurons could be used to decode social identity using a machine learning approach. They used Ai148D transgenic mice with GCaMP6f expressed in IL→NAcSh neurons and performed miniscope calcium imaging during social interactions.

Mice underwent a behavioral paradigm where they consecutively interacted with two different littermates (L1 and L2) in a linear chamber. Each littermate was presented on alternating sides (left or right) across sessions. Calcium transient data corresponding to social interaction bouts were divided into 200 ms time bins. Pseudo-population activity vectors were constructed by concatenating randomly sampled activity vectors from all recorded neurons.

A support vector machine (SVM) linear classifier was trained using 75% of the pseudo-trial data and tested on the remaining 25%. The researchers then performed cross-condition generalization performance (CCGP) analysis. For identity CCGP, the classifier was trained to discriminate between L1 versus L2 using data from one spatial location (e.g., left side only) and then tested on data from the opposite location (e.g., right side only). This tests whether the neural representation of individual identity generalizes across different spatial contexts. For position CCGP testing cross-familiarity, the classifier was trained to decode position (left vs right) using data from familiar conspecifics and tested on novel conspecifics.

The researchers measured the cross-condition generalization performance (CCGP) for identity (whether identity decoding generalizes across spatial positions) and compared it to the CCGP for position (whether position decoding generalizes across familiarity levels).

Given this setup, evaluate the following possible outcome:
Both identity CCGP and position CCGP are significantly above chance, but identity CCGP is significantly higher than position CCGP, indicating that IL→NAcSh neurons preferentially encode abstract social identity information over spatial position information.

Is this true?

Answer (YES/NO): NO